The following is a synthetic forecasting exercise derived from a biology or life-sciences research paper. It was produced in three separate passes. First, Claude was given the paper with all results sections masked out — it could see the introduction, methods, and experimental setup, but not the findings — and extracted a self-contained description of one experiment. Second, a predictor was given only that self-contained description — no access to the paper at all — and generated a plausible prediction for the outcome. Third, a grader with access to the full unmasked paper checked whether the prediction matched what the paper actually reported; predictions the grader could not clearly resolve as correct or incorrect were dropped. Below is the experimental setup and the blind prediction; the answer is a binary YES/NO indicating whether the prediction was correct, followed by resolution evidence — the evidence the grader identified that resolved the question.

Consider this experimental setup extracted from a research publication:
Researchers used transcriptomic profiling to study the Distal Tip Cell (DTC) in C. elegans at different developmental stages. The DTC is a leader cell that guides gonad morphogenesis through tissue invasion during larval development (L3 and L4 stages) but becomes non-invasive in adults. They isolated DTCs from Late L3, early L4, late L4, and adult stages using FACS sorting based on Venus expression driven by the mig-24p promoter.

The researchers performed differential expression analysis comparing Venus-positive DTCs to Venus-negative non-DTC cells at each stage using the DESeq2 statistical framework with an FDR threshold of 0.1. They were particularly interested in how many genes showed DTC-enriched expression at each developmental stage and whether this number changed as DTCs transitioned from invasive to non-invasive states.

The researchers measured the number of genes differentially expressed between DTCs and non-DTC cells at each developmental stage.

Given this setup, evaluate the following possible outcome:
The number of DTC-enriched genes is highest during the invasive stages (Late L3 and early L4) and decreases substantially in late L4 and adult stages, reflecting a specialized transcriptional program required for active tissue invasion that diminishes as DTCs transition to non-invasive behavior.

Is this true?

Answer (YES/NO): NO